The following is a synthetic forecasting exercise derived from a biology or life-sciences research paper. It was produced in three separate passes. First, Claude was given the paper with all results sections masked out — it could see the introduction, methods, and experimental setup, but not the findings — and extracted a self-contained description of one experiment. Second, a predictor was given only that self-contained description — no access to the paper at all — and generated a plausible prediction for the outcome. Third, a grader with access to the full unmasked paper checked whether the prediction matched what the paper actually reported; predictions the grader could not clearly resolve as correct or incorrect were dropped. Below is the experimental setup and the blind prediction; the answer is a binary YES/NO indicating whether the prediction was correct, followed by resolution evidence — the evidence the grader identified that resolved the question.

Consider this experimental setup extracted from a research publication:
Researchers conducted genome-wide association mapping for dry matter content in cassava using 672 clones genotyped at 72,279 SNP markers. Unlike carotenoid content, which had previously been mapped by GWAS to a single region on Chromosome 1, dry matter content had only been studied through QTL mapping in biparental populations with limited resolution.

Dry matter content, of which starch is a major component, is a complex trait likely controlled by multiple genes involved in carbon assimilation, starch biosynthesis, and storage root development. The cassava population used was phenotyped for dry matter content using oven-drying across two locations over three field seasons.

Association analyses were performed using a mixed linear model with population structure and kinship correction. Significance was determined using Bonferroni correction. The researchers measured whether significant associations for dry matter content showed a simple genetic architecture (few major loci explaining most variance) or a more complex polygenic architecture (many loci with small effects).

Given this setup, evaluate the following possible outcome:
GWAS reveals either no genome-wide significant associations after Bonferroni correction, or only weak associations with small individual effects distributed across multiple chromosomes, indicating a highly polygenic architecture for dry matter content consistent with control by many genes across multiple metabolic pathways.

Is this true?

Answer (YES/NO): NO